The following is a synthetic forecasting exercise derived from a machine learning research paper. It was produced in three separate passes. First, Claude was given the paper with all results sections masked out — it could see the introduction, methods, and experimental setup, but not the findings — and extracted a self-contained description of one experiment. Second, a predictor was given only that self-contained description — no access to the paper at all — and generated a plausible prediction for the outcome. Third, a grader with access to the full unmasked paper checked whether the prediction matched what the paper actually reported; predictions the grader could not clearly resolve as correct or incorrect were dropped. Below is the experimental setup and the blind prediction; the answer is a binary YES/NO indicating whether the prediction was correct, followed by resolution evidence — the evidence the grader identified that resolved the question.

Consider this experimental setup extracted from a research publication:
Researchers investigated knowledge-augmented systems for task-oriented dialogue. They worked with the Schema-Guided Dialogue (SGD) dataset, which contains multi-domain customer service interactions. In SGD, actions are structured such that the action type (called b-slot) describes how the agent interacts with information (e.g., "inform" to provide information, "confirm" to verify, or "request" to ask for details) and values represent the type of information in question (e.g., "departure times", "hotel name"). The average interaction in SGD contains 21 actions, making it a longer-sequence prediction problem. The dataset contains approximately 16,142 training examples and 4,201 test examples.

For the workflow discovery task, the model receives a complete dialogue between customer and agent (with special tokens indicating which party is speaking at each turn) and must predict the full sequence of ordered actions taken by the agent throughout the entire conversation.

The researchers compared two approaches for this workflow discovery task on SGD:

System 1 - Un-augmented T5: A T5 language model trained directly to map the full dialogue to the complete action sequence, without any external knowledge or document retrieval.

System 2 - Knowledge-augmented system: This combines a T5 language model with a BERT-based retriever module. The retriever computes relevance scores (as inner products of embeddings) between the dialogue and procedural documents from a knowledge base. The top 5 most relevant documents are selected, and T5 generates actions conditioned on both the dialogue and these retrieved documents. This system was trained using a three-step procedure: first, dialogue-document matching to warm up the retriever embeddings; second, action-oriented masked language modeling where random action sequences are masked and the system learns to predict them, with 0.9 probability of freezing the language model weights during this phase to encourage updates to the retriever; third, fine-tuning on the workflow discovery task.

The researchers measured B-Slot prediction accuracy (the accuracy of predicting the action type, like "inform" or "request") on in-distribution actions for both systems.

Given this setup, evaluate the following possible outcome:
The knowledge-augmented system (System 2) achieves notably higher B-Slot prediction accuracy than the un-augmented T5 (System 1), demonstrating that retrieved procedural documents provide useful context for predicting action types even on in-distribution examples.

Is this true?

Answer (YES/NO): NO